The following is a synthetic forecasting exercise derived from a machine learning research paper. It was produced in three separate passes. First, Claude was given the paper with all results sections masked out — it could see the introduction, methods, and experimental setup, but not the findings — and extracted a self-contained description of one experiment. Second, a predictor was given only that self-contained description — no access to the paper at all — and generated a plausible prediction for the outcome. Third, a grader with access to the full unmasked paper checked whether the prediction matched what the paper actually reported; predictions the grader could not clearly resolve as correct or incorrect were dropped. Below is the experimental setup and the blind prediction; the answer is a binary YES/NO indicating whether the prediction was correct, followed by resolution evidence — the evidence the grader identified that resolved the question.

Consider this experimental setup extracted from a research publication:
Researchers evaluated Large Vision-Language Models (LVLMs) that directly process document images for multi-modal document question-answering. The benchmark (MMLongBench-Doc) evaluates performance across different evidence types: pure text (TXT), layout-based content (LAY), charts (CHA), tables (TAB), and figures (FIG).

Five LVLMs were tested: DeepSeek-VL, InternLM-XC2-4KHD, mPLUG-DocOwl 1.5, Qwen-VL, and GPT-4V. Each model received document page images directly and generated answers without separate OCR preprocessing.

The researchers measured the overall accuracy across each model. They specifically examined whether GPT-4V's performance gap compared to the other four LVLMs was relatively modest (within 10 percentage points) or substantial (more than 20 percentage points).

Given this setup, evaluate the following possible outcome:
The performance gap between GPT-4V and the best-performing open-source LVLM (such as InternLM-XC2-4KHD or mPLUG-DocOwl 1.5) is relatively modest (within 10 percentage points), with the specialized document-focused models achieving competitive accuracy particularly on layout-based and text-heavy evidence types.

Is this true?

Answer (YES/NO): NO